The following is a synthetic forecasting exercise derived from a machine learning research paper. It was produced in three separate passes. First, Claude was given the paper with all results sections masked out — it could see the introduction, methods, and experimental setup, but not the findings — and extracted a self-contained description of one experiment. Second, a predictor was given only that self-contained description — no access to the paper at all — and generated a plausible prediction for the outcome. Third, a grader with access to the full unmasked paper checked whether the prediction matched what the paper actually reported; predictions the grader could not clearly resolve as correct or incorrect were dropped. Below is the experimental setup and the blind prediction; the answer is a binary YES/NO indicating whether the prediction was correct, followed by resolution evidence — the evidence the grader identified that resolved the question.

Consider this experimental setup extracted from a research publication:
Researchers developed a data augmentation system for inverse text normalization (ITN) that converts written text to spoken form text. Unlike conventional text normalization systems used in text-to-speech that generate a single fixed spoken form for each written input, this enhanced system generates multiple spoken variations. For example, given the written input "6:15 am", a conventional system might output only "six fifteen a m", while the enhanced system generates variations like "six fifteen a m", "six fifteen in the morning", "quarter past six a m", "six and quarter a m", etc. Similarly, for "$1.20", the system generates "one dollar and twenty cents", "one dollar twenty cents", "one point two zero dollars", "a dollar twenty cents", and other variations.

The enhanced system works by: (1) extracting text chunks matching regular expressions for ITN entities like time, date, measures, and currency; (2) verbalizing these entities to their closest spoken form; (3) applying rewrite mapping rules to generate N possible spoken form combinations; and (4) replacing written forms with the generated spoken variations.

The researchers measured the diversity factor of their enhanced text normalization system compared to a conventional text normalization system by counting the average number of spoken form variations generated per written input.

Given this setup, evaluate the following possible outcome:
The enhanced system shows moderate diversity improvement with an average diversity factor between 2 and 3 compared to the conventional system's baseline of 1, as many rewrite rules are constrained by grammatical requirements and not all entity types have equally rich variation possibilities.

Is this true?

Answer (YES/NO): NO